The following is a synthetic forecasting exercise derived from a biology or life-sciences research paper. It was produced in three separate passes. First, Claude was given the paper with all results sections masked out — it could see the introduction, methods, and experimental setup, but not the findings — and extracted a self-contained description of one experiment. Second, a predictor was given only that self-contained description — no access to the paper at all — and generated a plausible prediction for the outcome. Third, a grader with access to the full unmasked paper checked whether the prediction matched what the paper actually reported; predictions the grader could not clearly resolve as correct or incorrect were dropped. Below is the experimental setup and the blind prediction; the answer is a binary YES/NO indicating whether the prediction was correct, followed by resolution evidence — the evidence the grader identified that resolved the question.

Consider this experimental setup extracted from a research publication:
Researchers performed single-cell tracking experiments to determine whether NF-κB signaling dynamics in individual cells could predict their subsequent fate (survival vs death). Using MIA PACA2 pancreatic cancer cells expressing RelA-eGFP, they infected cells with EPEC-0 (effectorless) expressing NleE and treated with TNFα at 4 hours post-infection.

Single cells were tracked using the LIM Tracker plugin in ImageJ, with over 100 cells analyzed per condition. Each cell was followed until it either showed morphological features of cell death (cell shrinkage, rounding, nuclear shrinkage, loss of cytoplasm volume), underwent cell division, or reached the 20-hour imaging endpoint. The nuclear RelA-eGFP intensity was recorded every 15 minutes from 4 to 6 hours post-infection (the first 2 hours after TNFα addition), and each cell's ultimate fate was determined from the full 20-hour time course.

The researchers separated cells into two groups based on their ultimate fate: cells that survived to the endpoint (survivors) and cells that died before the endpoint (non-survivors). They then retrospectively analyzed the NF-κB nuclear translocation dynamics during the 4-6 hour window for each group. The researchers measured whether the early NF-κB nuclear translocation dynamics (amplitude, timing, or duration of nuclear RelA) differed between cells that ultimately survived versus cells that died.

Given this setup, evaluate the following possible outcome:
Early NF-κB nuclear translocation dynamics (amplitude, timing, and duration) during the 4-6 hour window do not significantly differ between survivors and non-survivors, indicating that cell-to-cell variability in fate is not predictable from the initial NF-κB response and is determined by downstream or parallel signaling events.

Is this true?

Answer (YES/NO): NO